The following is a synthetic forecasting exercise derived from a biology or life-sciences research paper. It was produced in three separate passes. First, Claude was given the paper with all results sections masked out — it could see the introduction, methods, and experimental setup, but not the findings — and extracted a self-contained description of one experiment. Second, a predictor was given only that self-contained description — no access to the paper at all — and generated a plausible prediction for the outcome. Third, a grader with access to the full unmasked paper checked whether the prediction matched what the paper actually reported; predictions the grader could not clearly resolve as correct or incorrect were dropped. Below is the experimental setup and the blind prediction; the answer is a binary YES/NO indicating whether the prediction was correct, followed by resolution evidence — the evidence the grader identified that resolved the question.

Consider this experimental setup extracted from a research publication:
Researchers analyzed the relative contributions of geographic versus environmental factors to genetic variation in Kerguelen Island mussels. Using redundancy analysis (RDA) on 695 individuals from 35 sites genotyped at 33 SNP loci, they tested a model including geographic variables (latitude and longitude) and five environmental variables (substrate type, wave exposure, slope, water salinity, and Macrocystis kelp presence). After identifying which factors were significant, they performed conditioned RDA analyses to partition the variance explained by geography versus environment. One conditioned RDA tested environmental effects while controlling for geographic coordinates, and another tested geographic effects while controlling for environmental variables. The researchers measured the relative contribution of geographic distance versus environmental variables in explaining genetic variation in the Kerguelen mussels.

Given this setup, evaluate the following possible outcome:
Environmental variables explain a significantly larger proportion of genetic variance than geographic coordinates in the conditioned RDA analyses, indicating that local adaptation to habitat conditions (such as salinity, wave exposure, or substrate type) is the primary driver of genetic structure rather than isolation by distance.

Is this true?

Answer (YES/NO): NO